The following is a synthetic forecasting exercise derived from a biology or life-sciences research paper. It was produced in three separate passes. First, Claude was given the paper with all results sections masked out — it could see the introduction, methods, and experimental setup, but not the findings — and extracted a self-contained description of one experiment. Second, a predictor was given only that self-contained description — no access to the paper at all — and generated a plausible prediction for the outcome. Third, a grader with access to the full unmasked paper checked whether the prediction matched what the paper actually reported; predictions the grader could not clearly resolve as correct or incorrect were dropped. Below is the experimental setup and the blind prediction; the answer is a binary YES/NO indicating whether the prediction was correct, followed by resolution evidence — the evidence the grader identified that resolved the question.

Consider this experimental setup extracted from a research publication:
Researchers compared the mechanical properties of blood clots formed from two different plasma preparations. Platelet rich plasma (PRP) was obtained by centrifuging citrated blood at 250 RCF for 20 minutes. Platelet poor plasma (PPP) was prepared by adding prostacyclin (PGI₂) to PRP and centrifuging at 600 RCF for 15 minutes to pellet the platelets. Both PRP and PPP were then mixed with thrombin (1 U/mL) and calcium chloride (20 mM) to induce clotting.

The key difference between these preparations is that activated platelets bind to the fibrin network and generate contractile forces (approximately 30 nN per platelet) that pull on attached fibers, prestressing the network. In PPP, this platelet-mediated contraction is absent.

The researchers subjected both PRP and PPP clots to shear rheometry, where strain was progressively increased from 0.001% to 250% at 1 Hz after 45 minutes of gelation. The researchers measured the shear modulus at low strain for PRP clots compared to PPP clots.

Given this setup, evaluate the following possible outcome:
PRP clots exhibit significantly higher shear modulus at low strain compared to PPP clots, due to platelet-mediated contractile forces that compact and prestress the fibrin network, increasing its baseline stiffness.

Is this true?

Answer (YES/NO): YES